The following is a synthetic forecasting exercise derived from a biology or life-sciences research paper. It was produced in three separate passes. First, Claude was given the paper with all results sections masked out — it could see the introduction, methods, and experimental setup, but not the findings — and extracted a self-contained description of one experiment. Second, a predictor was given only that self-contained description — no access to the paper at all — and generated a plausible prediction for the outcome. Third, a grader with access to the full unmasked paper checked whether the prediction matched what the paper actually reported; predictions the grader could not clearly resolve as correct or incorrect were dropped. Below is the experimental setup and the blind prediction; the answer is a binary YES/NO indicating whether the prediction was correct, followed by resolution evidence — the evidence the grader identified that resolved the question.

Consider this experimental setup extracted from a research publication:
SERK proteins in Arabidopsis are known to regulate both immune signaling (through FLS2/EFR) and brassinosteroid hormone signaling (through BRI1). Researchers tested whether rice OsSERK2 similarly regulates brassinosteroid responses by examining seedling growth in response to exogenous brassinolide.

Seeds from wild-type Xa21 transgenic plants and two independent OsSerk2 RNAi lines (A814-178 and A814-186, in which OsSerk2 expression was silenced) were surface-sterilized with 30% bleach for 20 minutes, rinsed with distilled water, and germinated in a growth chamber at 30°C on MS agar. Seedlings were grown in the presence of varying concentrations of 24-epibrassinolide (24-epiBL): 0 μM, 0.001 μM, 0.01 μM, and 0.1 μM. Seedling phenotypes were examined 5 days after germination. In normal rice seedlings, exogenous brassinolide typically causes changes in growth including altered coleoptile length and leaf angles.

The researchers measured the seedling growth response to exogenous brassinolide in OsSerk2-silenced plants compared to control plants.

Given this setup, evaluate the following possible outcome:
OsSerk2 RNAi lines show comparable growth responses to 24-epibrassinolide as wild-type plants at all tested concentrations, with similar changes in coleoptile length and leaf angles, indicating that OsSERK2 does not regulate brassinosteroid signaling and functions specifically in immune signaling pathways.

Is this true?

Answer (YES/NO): NO